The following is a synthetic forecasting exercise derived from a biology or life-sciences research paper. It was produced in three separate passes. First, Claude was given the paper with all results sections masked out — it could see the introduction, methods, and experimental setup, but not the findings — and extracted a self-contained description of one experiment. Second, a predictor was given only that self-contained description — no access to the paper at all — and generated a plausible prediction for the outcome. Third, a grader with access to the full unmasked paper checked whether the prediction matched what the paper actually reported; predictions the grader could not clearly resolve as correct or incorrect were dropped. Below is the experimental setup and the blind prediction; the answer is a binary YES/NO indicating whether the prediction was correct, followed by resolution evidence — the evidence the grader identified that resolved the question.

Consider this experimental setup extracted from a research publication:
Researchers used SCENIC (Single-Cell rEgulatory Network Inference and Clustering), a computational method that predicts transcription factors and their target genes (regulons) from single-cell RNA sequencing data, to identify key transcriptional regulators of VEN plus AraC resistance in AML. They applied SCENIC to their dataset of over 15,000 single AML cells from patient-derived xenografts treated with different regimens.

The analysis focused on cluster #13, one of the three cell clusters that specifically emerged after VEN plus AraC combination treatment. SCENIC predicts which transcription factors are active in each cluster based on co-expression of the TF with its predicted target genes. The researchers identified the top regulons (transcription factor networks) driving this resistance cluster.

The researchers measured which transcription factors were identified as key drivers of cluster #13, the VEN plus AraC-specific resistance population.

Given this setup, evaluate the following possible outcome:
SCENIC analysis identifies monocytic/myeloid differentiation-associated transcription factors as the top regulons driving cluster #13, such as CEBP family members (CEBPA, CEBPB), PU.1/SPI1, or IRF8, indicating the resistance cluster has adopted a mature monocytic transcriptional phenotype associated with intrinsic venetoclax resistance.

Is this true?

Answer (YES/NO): NO